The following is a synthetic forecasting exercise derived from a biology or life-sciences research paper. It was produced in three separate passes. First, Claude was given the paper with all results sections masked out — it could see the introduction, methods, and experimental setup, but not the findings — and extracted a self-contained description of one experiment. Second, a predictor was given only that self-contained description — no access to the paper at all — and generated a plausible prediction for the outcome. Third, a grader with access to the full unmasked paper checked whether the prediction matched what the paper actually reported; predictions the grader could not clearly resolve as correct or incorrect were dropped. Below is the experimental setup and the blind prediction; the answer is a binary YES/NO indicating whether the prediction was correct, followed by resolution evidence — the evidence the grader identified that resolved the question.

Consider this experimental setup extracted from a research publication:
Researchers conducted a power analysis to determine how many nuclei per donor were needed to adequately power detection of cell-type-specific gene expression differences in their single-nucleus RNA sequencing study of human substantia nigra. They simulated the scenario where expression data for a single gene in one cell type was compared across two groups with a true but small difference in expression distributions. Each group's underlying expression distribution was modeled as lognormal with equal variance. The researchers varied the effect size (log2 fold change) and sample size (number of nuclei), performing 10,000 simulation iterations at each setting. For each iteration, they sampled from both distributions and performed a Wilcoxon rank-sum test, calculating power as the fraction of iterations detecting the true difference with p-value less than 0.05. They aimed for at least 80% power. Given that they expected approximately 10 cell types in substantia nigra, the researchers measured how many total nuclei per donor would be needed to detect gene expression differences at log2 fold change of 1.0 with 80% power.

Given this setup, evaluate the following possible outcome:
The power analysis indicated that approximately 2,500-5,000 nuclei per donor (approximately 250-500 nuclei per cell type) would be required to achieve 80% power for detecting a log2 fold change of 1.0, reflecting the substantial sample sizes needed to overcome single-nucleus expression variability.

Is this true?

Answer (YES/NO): NO